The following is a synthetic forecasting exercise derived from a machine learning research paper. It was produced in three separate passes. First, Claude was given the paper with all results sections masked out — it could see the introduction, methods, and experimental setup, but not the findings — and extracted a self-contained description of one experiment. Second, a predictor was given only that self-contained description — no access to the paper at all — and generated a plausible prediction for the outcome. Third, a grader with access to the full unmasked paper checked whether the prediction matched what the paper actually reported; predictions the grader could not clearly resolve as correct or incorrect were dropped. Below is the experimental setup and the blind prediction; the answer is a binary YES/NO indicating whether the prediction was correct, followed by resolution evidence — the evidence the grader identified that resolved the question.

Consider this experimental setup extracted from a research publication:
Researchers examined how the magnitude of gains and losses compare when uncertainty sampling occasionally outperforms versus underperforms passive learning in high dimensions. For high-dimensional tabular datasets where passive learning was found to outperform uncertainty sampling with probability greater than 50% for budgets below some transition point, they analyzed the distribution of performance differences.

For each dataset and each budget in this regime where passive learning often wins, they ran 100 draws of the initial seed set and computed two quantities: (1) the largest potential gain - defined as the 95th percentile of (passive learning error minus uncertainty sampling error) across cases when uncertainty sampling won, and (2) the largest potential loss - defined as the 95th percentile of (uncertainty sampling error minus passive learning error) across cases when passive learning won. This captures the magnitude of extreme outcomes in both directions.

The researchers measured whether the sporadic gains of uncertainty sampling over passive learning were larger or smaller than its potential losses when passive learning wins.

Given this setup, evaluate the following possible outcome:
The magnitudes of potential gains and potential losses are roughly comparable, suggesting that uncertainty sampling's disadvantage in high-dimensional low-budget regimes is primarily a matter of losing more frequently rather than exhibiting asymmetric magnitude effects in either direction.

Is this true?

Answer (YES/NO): NO